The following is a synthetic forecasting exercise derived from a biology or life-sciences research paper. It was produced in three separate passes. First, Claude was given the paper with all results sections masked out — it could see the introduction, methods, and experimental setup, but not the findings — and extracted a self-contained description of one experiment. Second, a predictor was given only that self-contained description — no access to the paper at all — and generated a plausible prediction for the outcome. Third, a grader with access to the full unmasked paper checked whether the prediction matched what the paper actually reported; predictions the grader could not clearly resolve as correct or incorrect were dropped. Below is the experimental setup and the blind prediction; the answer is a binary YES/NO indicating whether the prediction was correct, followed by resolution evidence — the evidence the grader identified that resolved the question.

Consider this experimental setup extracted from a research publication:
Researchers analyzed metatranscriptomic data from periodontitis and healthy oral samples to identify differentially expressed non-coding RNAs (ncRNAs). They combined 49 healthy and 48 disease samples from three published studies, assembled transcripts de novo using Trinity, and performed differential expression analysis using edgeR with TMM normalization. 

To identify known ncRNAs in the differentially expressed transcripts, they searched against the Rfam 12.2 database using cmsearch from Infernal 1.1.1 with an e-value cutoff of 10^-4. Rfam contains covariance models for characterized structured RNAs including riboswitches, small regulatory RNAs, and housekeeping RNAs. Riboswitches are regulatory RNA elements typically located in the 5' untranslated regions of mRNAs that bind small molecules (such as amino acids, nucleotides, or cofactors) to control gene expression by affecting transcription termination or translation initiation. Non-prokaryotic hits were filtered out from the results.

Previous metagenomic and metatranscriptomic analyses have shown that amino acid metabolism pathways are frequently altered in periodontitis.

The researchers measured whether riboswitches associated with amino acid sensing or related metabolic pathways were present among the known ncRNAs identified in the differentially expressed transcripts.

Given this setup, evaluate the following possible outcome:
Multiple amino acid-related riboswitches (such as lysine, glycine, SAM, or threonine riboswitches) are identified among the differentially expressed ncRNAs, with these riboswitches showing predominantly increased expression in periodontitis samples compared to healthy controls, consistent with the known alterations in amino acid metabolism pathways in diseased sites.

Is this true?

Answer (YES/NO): YES